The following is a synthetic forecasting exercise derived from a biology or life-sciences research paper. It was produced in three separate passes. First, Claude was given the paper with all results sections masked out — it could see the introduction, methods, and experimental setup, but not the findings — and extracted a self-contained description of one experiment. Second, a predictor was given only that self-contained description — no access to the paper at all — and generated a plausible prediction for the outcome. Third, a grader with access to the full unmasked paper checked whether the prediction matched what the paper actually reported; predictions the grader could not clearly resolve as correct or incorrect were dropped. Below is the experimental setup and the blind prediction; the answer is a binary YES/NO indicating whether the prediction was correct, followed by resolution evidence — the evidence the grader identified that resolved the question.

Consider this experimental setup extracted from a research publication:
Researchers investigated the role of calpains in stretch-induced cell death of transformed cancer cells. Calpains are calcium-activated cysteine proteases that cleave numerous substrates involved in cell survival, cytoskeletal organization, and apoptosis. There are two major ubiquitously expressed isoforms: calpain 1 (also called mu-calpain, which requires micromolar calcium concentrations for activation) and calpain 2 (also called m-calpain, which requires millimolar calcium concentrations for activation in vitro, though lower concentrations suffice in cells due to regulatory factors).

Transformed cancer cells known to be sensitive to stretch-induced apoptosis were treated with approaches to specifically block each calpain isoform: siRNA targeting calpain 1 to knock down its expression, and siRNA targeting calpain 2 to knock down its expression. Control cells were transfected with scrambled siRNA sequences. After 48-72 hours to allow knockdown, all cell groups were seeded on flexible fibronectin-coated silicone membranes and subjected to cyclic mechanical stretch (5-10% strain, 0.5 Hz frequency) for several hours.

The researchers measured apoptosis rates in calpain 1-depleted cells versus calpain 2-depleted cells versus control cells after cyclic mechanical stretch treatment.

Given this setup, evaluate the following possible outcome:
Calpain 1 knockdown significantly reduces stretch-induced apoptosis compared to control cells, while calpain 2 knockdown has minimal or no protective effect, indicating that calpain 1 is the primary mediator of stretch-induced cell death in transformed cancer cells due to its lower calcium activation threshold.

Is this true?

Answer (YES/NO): NO